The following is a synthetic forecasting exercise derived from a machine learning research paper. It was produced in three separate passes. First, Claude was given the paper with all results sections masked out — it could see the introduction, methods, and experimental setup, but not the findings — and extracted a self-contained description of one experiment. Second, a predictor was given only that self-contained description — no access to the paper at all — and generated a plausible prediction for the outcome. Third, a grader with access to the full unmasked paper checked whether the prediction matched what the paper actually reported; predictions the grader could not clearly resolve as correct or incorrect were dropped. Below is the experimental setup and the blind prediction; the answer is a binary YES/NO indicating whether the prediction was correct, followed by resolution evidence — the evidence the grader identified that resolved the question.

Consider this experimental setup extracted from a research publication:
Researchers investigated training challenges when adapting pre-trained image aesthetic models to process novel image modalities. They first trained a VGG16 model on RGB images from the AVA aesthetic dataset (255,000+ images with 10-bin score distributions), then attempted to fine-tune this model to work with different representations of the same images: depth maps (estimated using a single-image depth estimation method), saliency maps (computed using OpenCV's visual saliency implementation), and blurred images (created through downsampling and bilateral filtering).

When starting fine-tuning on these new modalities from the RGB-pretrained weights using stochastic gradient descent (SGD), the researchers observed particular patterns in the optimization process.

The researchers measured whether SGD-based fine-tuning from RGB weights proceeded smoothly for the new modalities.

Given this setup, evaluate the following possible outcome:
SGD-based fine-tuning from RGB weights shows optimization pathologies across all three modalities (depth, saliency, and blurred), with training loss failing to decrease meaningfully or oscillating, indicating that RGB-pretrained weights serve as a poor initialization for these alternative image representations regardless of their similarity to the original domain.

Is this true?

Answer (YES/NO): NO